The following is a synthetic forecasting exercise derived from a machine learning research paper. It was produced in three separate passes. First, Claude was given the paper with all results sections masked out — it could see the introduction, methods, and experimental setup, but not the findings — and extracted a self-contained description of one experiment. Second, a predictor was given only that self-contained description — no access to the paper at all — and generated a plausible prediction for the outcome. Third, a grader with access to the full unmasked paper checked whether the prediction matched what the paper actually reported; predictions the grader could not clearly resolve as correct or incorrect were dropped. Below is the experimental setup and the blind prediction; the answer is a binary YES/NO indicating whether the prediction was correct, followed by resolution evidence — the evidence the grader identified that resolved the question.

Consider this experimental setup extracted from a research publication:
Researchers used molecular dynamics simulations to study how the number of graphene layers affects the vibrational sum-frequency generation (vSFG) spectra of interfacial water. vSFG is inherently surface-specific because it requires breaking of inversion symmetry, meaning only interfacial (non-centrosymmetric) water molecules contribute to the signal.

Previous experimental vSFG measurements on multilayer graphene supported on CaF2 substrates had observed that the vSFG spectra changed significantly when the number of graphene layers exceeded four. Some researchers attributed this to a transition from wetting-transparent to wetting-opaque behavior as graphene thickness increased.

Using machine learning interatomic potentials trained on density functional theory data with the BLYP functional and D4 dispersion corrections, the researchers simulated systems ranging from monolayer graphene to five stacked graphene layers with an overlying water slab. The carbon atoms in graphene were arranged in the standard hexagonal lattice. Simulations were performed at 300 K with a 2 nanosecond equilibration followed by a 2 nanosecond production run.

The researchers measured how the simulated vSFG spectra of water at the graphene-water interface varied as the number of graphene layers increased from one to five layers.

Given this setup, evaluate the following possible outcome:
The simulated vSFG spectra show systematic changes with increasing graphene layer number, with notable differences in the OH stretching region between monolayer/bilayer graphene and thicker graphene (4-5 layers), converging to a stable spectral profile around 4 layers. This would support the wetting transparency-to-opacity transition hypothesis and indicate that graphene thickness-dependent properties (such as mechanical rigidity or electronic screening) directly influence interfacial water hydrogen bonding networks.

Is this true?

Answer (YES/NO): NO